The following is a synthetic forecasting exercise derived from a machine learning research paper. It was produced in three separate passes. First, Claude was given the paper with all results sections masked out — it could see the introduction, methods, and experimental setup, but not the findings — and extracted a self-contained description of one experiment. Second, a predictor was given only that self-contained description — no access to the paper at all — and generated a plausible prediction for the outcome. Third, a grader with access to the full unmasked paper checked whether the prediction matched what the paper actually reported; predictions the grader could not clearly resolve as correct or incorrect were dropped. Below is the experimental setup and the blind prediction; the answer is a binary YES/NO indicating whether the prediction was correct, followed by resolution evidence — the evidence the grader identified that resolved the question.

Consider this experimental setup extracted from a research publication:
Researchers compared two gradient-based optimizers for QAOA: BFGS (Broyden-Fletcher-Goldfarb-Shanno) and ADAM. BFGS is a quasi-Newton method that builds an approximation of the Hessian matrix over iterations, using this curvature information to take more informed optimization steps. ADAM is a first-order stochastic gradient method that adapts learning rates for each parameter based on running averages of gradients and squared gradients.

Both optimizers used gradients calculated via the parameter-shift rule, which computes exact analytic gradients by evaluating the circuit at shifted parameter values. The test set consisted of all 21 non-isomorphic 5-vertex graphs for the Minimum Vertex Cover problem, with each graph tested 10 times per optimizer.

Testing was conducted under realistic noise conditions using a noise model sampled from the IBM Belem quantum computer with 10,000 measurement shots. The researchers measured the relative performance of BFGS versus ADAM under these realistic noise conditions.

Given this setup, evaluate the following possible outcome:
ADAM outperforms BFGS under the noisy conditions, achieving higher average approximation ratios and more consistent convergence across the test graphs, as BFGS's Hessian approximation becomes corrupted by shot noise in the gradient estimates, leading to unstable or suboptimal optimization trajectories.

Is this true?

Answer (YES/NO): YES